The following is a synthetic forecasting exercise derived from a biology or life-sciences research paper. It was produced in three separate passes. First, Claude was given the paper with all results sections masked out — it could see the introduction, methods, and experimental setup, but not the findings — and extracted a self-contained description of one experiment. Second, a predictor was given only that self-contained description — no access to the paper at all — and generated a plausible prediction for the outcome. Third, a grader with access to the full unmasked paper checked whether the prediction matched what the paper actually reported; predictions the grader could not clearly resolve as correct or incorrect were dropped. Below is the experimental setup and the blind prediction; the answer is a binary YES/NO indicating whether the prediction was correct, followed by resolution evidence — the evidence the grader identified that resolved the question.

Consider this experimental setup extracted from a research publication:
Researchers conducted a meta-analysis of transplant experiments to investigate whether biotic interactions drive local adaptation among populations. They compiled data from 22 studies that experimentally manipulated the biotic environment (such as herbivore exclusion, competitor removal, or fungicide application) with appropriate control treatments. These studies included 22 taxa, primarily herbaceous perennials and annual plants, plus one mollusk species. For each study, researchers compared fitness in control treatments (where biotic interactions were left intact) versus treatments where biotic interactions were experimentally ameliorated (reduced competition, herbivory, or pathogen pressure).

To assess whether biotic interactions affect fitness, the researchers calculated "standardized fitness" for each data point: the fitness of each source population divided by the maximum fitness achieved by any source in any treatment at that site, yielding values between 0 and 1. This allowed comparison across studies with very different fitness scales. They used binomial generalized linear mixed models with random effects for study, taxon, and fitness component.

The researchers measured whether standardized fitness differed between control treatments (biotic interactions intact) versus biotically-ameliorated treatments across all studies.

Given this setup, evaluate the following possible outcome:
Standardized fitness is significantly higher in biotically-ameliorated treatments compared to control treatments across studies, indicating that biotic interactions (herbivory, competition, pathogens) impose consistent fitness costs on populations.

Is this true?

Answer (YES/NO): YES